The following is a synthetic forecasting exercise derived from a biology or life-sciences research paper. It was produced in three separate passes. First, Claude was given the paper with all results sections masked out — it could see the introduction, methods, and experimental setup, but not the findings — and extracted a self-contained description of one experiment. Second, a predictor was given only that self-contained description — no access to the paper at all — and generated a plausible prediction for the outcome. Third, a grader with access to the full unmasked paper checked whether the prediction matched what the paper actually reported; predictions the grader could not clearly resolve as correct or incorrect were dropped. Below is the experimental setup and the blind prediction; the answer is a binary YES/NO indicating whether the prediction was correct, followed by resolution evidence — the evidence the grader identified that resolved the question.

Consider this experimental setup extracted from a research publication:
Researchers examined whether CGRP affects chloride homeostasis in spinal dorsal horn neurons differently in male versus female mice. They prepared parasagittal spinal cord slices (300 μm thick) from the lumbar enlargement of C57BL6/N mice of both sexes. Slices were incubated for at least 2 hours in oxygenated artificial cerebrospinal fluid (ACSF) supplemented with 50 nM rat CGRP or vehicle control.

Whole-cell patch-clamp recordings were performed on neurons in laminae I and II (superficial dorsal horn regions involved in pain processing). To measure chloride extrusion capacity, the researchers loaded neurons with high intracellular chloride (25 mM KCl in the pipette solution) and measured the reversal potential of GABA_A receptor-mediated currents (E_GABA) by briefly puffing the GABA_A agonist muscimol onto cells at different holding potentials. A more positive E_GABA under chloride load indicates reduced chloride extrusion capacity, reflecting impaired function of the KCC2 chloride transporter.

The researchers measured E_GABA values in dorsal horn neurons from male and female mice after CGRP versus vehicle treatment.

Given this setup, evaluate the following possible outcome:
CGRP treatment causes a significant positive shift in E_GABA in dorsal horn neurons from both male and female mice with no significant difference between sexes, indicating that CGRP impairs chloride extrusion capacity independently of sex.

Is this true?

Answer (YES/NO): NO